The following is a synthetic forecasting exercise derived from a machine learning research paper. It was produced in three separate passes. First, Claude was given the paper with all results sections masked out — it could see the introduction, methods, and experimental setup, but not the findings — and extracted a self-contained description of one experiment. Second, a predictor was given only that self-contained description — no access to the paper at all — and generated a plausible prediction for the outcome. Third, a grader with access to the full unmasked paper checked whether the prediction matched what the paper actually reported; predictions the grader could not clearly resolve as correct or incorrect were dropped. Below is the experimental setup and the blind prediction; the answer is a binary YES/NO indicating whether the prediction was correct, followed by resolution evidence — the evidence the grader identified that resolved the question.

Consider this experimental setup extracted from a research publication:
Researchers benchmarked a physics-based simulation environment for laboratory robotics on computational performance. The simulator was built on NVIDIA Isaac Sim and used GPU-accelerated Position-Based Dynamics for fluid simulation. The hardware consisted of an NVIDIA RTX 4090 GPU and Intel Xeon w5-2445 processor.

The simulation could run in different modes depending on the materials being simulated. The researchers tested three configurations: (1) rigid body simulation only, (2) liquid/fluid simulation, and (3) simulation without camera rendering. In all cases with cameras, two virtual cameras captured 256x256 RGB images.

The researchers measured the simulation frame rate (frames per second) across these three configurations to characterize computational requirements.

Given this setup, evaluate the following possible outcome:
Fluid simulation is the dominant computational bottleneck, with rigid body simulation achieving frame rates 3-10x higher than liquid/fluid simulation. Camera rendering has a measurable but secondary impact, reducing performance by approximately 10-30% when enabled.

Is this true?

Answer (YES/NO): NO